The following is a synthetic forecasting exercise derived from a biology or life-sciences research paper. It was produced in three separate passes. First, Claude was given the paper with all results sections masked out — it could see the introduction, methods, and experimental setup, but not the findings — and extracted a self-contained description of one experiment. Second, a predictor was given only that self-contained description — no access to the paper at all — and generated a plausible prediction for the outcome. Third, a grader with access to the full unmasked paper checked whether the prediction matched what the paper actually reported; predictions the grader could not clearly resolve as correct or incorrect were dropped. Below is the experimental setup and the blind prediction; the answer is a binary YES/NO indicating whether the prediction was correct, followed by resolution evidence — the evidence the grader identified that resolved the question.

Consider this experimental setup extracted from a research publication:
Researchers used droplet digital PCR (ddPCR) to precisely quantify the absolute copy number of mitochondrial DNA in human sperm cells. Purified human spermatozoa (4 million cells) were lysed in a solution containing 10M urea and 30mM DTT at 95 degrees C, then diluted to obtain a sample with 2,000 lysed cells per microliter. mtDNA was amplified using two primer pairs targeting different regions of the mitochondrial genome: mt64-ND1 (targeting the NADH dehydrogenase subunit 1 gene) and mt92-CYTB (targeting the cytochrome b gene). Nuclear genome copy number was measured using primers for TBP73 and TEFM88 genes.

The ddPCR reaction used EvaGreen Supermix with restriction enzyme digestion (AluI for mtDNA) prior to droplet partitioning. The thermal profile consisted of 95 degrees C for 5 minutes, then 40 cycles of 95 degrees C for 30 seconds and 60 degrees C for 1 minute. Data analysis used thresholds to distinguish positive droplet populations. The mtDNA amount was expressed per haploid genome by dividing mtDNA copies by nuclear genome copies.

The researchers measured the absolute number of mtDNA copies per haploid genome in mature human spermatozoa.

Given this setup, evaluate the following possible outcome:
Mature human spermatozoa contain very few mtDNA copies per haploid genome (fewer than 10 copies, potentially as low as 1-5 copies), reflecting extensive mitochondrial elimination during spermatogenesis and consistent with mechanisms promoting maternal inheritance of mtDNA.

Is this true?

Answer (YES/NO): NO